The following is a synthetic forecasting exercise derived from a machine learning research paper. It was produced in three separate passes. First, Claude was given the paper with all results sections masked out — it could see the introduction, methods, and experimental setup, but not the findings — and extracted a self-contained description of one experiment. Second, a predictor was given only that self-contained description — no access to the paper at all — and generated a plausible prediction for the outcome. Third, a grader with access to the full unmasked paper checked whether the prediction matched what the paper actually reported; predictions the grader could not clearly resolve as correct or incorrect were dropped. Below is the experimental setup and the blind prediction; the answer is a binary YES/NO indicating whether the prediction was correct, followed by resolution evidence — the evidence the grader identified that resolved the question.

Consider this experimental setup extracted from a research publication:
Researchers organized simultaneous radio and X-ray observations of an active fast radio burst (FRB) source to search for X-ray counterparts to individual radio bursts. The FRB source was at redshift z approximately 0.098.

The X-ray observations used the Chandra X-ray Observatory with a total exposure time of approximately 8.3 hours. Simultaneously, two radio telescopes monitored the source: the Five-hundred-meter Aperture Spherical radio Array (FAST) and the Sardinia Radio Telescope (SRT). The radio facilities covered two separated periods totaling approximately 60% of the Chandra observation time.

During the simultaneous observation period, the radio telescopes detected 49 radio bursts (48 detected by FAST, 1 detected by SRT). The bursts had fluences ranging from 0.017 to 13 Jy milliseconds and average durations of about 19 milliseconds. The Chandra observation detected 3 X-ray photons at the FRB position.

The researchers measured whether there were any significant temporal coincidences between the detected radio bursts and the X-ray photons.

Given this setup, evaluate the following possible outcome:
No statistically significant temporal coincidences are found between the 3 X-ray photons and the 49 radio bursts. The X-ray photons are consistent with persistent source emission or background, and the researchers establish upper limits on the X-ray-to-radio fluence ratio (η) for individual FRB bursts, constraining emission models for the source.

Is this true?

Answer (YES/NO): YES